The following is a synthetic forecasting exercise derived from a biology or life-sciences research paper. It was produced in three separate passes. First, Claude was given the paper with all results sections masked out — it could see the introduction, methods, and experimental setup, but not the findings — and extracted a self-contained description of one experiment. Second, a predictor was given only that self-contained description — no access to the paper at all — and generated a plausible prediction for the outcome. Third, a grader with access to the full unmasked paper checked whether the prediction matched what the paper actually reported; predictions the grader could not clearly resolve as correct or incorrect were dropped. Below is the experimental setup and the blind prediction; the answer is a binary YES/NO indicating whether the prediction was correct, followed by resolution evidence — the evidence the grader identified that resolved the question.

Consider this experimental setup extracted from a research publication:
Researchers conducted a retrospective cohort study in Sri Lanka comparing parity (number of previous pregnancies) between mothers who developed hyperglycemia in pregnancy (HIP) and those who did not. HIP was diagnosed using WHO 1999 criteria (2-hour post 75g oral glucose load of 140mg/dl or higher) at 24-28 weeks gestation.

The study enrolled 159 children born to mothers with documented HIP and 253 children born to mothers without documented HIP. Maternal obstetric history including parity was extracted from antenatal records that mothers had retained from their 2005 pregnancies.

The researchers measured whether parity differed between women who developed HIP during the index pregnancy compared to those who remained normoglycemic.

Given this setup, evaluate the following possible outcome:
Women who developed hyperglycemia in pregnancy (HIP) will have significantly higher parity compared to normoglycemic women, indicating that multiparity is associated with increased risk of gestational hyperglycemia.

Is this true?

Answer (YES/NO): YES